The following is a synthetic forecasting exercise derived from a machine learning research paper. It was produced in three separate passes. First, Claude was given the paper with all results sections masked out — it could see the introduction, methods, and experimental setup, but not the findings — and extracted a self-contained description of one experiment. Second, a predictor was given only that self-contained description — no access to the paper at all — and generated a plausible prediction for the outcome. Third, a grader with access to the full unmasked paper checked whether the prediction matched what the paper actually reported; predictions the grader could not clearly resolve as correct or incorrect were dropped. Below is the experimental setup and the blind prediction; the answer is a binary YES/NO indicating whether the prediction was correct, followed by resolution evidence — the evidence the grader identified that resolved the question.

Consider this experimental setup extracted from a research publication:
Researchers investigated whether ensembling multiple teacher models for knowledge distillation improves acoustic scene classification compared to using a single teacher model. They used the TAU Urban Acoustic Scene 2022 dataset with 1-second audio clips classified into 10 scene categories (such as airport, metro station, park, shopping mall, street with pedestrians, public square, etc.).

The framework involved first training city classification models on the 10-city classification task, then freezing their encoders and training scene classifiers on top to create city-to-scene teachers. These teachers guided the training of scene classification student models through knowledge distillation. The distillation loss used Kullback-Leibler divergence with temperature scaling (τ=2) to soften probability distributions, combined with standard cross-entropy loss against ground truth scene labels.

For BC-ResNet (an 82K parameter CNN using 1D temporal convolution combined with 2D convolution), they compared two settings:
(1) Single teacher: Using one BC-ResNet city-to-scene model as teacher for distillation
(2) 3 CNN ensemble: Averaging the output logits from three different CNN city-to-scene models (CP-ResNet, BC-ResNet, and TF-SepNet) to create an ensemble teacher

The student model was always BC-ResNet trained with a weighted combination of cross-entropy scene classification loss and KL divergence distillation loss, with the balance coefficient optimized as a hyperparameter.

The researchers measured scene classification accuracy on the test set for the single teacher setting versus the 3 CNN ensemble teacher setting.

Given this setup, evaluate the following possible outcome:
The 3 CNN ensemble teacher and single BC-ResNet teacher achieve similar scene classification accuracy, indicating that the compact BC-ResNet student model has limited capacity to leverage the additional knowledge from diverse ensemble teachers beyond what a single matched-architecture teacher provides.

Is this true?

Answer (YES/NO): NO